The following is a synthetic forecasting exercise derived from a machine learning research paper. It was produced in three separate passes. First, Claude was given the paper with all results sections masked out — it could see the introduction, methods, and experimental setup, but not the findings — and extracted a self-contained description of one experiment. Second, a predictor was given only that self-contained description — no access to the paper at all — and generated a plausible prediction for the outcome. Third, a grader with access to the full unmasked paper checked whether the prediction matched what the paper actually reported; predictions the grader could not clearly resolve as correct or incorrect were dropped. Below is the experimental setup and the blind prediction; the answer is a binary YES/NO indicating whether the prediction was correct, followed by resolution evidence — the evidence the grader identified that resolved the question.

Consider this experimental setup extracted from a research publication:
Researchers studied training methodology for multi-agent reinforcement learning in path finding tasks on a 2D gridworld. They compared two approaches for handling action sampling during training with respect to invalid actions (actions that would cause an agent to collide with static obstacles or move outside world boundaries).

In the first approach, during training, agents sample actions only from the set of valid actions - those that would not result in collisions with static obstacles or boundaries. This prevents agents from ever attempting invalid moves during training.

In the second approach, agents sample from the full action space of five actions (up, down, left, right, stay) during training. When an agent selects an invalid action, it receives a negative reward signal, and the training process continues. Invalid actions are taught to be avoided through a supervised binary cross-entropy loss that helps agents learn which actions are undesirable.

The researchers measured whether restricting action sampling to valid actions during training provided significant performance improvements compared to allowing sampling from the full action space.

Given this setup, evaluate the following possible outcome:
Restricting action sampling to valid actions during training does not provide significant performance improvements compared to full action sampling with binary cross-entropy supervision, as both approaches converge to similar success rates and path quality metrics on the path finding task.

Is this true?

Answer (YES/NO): YES